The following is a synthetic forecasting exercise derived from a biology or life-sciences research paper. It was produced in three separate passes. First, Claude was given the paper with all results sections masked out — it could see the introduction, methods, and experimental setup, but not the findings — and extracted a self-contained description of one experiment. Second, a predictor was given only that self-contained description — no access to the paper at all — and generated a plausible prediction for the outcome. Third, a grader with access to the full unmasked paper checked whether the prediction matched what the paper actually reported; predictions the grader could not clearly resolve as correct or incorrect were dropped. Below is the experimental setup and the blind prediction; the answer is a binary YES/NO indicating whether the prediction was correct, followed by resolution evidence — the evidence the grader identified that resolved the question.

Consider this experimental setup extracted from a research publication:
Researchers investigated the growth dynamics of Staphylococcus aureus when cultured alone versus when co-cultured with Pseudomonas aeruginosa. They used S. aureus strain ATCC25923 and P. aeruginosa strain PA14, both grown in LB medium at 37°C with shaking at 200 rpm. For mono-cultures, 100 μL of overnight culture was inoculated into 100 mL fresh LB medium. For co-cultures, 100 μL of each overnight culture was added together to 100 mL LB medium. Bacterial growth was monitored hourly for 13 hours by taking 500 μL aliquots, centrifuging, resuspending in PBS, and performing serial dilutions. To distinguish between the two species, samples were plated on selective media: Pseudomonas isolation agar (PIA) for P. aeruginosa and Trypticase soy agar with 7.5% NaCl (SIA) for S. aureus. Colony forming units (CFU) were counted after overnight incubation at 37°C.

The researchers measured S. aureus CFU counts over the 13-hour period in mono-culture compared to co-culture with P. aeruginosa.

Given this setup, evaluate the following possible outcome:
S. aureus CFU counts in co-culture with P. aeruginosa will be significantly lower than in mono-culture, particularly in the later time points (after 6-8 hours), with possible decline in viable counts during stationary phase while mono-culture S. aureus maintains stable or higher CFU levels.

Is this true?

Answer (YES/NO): YES